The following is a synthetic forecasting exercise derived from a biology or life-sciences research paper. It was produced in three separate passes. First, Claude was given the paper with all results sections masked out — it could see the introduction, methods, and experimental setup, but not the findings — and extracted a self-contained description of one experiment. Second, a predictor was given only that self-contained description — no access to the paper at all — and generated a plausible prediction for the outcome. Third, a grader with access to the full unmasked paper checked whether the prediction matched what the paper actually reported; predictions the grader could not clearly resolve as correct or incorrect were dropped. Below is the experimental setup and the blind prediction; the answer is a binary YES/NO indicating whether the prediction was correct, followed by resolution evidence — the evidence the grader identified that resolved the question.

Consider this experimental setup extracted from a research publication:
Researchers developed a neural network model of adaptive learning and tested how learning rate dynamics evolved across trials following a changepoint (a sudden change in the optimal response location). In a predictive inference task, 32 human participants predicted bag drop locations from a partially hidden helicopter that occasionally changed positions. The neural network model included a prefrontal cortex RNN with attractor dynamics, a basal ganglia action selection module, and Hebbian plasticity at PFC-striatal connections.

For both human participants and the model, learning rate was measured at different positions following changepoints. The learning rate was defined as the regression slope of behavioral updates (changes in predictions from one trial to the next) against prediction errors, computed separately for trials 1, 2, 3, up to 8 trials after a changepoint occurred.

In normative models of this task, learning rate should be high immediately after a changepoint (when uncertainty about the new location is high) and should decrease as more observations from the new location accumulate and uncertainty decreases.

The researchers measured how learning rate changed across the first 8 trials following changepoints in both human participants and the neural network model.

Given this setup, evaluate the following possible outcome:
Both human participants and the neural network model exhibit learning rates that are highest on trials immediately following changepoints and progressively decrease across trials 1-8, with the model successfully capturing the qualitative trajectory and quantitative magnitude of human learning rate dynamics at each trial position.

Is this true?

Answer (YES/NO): YES